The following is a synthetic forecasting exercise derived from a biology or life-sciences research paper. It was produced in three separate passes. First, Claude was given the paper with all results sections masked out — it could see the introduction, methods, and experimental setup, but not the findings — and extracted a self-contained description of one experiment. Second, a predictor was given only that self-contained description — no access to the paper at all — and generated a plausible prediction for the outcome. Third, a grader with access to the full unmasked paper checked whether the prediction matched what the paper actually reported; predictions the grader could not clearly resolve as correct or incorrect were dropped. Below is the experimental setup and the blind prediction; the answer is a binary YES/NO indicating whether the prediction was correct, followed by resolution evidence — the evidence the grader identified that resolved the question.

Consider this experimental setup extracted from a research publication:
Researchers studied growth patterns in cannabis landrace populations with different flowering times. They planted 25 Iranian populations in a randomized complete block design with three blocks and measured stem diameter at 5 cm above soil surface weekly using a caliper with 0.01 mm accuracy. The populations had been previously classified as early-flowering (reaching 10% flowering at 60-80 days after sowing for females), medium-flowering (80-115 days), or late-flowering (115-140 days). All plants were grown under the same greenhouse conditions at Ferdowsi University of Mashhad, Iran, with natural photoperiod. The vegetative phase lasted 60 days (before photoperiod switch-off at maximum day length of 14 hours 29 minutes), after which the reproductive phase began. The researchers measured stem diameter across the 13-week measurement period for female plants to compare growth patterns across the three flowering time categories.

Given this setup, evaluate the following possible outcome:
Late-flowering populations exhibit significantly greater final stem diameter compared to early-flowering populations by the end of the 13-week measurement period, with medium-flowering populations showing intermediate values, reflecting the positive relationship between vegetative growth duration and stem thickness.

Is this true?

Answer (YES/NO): NO